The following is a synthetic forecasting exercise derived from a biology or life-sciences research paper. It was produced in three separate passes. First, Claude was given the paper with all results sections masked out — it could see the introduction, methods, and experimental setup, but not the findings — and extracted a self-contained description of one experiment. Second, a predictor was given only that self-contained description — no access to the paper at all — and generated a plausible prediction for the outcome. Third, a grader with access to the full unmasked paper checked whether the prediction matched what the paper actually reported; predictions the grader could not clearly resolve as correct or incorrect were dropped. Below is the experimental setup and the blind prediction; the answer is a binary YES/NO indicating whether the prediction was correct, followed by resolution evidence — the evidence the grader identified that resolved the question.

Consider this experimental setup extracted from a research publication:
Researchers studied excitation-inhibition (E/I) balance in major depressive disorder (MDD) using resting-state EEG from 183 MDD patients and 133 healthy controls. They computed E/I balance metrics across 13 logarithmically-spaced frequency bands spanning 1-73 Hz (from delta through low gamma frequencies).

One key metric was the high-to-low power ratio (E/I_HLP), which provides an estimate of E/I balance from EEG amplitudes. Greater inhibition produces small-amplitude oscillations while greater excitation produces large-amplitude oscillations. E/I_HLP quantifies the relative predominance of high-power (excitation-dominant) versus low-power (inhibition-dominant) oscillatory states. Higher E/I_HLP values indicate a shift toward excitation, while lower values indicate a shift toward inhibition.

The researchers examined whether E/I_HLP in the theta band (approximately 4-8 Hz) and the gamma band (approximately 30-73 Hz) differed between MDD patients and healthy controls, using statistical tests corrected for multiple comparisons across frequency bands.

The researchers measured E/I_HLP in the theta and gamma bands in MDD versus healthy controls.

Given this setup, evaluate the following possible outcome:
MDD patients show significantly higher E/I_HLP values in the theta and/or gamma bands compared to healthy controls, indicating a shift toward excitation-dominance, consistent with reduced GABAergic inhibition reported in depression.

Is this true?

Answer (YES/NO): YES